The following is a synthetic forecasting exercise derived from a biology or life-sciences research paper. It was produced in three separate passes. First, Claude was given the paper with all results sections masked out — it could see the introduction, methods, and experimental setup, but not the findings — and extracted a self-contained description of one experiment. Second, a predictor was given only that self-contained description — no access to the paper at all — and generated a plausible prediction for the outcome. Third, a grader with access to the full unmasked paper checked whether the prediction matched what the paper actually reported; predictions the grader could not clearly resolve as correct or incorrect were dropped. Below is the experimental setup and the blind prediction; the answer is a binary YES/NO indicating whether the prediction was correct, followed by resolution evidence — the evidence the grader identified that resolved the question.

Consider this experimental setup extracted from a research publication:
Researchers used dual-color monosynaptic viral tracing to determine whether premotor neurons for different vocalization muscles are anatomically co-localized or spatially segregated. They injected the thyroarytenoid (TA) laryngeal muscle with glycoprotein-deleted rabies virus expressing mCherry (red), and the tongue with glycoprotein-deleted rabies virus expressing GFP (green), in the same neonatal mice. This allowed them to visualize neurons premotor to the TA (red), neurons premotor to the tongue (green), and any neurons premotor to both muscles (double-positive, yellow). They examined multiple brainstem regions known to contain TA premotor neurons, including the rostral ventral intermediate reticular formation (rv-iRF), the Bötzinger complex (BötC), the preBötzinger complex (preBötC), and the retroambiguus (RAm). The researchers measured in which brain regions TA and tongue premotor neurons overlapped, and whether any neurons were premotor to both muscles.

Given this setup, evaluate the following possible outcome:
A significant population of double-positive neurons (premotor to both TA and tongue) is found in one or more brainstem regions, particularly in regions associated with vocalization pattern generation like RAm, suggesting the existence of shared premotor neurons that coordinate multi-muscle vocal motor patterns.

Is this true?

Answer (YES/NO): NO